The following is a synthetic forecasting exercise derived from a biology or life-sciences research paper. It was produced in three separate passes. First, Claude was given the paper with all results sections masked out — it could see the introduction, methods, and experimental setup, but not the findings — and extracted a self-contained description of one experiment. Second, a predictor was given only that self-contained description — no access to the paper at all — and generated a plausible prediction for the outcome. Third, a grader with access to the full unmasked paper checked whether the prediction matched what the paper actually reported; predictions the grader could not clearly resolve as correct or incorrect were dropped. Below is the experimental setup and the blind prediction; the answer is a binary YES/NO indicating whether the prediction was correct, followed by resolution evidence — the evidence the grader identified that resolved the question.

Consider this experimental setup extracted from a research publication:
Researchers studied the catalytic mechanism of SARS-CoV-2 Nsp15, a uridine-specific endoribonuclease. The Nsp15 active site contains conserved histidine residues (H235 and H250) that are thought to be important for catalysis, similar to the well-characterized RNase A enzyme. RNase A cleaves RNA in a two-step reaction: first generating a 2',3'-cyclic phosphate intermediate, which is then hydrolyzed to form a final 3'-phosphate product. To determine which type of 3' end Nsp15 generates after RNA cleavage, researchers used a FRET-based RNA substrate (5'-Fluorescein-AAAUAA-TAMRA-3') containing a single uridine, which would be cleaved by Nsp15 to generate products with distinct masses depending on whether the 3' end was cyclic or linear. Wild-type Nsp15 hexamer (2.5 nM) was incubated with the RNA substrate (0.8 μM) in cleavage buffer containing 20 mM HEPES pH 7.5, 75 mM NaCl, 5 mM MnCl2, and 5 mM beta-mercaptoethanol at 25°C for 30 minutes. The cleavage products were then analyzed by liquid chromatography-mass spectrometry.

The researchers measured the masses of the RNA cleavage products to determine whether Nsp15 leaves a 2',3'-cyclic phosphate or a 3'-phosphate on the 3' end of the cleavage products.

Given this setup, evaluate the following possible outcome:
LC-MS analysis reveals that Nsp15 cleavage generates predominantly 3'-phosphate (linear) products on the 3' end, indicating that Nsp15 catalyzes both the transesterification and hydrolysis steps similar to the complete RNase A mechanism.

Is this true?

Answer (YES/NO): NO